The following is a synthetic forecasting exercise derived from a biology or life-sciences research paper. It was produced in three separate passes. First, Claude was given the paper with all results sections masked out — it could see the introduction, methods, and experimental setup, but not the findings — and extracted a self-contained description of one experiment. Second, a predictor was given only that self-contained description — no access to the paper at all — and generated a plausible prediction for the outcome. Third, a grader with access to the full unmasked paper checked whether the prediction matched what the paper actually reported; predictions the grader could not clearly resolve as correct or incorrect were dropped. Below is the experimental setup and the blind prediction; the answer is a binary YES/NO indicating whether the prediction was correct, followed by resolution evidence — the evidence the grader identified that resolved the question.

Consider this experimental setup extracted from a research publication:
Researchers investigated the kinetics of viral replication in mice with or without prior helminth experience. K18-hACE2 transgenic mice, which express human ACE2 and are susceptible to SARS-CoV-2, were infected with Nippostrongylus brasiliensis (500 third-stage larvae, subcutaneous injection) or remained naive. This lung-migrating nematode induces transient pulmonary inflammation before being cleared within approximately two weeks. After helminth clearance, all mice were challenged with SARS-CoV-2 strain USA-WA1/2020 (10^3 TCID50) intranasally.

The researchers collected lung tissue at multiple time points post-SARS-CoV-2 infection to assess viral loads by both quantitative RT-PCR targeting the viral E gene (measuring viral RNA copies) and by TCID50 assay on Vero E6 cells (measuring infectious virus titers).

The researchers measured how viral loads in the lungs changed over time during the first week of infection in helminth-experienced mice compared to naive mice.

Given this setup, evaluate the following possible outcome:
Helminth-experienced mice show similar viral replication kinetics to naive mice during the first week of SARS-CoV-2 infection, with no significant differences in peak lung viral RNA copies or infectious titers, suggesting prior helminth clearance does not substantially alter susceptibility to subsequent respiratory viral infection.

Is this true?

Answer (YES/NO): NO